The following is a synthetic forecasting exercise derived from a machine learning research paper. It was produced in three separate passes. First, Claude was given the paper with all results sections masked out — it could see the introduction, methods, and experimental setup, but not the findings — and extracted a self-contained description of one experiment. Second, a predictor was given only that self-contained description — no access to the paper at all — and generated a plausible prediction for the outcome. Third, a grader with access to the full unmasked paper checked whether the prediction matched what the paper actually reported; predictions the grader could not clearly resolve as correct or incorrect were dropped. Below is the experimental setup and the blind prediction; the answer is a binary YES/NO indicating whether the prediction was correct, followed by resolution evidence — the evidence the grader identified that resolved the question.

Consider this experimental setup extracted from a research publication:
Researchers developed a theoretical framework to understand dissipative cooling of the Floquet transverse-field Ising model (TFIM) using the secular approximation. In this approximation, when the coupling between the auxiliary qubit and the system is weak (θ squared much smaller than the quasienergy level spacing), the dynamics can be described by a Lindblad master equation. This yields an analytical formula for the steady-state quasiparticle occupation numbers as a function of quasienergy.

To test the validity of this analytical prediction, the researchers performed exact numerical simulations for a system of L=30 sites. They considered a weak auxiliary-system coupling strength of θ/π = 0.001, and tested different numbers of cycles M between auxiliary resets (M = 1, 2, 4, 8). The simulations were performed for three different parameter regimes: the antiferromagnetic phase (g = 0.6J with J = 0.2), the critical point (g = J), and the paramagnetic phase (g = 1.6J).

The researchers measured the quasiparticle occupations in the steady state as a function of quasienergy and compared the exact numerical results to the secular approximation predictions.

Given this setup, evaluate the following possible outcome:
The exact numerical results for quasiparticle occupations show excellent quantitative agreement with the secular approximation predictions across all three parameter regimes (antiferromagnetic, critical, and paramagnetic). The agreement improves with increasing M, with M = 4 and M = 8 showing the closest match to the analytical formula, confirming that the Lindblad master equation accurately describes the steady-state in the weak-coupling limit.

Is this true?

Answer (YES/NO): NO